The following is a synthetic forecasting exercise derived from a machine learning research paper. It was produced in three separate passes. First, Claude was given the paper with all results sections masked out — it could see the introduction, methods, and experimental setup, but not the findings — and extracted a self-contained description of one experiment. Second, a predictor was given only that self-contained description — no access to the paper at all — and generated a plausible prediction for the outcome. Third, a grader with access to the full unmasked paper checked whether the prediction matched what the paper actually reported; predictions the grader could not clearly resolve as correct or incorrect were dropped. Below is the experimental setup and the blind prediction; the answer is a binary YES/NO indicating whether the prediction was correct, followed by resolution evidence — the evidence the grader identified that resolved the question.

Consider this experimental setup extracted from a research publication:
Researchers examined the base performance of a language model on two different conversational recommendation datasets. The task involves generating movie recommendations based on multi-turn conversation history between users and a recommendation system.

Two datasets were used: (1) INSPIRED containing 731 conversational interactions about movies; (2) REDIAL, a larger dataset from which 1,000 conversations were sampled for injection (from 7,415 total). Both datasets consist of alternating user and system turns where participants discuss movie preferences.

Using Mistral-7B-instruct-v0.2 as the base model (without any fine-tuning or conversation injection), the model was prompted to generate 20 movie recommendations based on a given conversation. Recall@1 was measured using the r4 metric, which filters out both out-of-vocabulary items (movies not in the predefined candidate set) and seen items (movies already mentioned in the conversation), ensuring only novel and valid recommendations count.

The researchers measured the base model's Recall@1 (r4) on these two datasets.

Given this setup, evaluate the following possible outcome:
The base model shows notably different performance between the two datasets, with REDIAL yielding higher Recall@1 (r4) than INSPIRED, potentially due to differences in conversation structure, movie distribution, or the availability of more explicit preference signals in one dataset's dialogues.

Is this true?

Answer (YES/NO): NO